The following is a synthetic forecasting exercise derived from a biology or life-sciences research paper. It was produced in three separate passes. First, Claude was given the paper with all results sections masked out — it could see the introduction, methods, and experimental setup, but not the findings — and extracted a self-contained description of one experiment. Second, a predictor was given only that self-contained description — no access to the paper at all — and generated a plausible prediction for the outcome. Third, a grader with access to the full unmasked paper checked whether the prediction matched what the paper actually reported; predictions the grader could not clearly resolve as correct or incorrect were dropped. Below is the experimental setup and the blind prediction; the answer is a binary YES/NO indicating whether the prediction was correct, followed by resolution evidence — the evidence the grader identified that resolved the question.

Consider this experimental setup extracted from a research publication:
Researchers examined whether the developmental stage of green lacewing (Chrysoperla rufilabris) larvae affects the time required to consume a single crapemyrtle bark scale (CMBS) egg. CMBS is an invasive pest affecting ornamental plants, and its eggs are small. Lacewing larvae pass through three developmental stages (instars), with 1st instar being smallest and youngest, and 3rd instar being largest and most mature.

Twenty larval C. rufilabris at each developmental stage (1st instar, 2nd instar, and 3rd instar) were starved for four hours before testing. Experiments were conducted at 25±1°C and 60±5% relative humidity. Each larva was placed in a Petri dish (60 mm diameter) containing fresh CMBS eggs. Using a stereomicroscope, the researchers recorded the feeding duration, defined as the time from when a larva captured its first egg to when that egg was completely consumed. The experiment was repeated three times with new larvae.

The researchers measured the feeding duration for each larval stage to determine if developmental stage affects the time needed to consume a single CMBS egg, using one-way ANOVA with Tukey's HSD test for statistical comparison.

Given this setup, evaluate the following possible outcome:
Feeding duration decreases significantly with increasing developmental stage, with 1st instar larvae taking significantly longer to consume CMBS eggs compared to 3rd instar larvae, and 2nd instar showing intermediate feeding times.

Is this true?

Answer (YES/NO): YES